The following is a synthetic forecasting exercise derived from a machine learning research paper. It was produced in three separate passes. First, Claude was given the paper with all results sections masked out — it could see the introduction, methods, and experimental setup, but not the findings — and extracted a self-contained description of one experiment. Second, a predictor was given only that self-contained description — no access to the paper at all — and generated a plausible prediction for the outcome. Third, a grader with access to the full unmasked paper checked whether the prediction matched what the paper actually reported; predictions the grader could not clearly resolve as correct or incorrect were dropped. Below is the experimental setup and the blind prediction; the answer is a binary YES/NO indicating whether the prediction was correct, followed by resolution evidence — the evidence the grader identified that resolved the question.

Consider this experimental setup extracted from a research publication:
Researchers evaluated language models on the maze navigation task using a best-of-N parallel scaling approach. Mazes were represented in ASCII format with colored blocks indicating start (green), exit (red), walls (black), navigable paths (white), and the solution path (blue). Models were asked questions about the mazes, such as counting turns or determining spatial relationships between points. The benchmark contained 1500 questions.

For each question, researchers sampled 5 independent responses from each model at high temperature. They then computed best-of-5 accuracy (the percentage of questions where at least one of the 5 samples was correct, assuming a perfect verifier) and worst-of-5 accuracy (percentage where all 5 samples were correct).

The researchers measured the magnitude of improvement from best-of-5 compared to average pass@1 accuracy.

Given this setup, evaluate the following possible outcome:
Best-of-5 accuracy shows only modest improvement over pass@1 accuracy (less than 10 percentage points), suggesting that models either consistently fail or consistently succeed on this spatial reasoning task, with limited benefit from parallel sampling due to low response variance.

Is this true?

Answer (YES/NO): NO